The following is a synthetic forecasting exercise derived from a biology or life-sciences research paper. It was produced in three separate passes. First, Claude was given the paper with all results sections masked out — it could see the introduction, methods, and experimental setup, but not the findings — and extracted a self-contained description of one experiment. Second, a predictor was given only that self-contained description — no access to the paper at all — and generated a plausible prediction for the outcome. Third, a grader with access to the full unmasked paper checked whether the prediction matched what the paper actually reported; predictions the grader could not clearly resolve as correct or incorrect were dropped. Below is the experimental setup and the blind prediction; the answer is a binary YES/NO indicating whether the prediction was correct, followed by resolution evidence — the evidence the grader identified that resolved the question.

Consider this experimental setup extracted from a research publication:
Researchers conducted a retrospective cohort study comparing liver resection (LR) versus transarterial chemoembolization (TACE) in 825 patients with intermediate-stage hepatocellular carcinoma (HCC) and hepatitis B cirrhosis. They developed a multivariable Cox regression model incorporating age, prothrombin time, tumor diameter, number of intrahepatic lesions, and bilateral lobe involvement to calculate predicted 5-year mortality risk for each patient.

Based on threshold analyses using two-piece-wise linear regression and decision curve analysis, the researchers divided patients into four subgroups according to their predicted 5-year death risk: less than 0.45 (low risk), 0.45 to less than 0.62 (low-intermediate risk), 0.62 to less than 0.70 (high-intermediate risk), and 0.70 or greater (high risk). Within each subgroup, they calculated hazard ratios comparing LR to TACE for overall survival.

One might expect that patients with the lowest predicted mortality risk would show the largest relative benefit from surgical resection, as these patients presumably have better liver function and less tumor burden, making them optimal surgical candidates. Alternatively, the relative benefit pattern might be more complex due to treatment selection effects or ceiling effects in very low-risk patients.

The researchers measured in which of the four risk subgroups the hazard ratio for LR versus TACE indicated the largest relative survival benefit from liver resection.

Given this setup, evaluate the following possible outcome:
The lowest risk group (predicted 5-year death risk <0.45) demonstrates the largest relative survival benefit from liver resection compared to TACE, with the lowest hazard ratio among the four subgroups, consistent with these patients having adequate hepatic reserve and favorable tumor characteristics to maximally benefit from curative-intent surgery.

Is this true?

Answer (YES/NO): NO